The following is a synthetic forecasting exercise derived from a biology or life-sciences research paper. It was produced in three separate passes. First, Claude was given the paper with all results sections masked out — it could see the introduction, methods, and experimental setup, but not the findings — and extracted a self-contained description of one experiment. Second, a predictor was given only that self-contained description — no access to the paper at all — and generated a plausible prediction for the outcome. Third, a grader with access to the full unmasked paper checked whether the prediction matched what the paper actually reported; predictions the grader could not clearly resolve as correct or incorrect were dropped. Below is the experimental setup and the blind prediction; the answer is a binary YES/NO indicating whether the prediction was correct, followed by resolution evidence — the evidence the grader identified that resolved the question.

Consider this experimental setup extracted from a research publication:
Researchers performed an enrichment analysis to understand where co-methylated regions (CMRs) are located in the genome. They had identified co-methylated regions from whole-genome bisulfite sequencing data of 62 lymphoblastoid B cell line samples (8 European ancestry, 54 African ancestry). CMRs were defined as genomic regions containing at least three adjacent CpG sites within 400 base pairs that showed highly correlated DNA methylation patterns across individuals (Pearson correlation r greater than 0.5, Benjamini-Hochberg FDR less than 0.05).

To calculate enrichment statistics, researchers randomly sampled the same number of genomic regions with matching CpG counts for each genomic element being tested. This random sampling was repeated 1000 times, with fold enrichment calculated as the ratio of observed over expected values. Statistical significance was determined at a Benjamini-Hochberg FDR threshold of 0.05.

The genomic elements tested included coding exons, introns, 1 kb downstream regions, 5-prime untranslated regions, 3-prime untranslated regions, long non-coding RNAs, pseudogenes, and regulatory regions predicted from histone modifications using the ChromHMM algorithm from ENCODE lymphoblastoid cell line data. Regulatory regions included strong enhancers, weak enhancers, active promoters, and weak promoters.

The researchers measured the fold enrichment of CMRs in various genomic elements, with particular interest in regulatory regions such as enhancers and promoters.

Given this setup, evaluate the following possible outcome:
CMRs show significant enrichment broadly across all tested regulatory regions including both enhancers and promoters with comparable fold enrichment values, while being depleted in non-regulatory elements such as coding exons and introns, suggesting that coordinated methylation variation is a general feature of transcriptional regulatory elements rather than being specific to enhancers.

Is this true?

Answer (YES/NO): NO